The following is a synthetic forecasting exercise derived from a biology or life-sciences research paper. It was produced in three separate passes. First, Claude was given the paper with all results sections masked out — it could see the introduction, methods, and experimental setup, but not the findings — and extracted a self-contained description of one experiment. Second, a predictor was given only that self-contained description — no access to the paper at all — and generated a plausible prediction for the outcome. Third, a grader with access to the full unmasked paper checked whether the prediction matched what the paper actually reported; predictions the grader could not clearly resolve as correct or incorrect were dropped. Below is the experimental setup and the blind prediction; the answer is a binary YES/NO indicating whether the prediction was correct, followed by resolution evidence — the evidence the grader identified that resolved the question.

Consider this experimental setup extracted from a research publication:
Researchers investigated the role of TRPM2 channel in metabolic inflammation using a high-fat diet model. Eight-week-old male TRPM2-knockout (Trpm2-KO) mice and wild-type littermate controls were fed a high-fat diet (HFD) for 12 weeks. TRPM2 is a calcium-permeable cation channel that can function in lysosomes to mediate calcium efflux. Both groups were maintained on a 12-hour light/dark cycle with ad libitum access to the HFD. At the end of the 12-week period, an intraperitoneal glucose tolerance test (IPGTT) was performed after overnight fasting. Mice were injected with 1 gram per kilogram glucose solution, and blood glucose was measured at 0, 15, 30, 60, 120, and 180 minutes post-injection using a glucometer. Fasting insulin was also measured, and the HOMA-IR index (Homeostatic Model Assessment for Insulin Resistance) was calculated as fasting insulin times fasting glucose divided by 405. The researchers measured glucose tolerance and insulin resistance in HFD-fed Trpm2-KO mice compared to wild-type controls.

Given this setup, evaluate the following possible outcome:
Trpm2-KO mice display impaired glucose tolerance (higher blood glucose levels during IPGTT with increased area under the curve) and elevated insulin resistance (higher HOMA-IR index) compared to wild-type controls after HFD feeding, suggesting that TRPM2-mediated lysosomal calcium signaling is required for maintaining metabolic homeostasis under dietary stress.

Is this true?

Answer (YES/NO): NO